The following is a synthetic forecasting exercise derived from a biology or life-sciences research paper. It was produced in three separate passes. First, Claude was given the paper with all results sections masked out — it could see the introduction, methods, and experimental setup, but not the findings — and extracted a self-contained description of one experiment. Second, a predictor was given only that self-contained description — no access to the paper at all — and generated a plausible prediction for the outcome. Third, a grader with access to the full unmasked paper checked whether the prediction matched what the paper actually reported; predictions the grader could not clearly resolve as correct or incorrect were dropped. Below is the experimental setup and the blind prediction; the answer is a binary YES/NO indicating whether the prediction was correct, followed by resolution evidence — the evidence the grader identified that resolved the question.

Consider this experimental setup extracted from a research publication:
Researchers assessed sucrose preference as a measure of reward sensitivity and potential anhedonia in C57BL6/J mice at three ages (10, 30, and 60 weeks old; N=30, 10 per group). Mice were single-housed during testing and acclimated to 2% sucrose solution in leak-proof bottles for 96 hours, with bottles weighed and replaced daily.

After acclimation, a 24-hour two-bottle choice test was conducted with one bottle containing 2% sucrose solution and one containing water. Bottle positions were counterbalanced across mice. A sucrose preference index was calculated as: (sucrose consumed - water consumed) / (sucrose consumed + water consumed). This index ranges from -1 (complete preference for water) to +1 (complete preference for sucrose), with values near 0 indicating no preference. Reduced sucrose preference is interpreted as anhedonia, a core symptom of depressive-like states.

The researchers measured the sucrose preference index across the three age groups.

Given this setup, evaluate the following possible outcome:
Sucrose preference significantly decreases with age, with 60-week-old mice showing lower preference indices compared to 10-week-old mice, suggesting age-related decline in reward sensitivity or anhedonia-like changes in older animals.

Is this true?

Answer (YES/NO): NO